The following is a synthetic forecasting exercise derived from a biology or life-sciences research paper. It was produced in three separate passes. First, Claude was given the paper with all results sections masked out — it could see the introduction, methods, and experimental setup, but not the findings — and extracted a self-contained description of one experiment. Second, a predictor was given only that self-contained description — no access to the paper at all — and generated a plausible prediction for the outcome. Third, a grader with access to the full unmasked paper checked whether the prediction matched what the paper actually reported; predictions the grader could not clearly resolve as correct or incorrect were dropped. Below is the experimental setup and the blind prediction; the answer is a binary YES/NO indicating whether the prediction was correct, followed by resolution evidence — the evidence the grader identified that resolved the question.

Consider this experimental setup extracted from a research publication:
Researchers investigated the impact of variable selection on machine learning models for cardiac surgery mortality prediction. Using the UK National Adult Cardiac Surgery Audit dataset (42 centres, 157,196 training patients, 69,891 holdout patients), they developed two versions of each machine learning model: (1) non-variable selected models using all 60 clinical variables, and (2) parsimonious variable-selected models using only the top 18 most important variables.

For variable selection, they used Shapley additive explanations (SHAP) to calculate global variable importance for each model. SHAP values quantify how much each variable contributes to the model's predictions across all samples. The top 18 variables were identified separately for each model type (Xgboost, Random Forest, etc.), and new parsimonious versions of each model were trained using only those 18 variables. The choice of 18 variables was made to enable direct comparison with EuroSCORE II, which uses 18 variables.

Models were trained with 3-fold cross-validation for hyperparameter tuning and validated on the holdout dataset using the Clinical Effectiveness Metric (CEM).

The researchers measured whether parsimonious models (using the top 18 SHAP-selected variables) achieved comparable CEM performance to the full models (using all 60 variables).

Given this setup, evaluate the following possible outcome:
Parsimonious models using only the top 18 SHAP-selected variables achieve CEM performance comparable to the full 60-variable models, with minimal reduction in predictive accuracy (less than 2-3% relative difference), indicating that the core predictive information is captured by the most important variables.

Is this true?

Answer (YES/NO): NO